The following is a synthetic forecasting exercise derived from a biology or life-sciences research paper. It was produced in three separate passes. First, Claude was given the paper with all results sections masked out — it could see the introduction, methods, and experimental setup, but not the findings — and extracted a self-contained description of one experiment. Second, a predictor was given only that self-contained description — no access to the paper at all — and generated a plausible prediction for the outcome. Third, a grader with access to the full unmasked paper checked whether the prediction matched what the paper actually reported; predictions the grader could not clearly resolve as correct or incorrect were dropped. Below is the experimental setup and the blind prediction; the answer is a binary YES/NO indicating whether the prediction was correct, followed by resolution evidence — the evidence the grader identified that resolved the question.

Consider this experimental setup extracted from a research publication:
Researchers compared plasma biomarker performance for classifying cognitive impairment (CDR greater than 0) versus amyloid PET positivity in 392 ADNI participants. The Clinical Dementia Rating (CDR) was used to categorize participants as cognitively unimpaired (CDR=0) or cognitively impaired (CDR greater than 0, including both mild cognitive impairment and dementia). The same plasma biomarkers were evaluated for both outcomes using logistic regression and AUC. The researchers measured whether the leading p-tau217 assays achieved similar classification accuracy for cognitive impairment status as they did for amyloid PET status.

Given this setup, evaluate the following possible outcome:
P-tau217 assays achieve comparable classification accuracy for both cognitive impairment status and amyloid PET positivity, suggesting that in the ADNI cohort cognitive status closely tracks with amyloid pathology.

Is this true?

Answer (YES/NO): NO